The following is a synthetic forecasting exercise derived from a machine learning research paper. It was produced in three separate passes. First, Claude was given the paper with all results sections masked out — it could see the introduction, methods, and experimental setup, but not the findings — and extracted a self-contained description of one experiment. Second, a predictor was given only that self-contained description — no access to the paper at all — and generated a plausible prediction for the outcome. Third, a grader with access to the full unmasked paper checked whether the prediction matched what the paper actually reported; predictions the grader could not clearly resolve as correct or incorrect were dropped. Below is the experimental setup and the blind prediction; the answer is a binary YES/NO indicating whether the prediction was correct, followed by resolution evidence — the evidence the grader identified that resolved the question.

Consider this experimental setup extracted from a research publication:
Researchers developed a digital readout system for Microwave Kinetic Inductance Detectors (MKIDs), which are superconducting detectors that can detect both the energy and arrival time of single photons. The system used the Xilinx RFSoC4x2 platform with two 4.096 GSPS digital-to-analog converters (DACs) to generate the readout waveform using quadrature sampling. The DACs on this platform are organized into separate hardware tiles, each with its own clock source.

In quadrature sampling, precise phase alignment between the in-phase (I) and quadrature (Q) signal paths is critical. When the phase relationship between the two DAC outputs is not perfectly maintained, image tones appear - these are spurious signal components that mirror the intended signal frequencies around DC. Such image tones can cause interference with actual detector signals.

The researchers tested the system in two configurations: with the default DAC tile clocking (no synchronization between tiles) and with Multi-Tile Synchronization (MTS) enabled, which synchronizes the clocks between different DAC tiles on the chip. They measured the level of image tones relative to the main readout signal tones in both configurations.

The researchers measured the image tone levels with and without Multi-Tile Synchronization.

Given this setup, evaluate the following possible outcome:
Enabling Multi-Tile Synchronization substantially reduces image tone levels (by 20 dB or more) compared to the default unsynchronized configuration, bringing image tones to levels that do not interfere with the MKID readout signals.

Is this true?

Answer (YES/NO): YES